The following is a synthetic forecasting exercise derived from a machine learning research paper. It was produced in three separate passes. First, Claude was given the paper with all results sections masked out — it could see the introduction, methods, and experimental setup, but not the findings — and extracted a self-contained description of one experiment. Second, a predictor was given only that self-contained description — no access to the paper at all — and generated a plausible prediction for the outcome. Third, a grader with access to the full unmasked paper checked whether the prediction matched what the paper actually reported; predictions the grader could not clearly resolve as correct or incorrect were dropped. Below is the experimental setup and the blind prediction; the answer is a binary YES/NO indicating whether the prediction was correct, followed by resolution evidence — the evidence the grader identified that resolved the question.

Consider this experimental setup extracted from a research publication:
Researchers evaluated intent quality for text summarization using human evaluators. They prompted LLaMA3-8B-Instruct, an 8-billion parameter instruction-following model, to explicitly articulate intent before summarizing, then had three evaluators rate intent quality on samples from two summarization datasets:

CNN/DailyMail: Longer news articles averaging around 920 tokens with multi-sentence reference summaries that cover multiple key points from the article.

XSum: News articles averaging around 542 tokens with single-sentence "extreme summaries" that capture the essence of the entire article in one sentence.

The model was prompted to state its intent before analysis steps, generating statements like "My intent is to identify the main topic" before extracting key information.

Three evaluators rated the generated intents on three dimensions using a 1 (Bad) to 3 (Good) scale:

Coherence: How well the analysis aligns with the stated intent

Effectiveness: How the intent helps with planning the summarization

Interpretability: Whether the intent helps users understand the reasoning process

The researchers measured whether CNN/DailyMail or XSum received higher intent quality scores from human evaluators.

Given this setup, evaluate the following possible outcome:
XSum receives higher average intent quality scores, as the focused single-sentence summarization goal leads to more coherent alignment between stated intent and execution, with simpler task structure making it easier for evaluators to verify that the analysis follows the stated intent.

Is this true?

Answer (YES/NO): NO